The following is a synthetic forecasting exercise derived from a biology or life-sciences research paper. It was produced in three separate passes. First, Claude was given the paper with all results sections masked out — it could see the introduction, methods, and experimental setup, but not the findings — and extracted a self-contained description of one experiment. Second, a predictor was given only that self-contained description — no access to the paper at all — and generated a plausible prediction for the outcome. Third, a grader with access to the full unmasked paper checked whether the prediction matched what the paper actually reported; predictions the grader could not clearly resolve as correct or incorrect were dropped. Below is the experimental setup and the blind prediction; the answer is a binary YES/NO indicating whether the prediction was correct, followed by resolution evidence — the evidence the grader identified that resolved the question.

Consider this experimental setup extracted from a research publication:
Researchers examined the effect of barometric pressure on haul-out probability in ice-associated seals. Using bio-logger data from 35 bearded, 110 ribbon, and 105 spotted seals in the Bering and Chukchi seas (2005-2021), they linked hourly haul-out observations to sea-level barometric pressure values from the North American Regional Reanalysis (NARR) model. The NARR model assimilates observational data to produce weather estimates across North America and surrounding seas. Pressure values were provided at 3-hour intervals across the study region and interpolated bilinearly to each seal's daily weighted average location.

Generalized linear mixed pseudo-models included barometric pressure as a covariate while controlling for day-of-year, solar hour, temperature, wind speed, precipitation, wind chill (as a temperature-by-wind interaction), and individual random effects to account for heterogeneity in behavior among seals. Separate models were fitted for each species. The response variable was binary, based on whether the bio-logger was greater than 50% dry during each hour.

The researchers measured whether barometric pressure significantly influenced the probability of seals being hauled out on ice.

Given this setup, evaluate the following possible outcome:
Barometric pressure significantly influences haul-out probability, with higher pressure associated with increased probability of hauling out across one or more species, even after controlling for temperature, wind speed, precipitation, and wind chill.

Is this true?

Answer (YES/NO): YES